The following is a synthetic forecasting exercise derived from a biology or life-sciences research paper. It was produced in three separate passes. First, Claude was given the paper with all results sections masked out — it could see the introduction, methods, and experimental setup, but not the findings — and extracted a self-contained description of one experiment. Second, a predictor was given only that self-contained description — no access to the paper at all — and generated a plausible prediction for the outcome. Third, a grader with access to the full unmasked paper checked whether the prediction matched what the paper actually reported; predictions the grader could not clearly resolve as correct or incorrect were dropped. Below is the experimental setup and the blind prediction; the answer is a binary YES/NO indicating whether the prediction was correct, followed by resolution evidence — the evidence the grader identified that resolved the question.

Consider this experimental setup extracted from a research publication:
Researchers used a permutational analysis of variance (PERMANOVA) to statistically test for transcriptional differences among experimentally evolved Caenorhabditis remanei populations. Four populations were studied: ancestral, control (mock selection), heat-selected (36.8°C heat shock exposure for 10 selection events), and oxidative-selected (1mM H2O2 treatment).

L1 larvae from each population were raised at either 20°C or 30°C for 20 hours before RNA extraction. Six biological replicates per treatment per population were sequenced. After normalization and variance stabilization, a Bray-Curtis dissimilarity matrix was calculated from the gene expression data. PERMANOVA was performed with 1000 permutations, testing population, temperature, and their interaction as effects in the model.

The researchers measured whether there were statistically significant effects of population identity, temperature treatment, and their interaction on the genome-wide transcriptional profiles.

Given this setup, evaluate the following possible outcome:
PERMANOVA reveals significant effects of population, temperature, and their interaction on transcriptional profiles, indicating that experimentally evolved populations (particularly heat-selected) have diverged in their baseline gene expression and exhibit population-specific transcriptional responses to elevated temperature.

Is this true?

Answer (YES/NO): YES